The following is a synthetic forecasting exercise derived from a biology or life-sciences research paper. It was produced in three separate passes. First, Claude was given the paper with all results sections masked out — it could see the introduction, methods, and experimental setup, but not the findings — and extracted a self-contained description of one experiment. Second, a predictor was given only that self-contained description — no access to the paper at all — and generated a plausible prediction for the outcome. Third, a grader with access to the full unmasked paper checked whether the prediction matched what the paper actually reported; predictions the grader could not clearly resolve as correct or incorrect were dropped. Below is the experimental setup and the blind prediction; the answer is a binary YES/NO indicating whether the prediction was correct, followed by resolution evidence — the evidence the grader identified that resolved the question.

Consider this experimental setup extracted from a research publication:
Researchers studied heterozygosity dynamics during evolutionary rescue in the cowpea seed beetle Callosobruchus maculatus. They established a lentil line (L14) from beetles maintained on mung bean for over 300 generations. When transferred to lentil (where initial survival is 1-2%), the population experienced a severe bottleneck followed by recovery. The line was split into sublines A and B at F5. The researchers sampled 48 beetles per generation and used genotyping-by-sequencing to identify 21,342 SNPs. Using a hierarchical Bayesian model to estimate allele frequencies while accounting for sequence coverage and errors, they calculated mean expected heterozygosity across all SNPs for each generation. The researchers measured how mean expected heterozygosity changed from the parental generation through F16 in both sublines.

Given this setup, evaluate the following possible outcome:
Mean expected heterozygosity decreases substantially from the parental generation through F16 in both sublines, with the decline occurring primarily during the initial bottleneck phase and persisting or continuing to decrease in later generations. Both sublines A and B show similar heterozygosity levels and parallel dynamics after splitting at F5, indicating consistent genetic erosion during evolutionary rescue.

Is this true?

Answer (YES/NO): NO